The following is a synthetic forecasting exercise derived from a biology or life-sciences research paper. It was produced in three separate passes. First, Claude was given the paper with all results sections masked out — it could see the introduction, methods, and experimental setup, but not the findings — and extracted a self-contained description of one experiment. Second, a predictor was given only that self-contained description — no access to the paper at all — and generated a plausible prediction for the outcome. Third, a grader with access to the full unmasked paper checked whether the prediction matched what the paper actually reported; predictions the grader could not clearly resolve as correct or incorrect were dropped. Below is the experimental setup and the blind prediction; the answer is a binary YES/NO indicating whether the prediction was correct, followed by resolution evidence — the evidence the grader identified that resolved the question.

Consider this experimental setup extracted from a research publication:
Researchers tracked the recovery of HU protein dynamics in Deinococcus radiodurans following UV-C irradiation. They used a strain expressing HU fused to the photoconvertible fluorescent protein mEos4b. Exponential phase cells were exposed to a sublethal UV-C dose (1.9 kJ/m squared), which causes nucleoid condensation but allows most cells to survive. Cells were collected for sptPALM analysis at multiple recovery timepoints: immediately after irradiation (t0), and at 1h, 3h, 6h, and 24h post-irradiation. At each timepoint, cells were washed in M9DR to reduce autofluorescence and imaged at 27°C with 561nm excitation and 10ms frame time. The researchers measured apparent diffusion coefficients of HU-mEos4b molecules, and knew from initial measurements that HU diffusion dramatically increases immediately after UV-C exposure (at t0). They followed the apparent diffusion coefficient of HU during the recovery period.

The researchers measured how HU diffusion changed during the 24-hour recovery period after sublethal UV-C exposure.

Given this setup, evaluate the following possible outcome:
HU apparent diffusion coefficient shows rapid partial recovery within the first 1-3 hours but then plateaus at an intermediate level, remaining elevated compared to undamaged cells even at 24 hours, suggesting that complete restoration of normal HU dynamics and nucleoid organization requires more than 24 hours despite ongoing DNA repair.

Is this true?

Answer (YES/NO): NO